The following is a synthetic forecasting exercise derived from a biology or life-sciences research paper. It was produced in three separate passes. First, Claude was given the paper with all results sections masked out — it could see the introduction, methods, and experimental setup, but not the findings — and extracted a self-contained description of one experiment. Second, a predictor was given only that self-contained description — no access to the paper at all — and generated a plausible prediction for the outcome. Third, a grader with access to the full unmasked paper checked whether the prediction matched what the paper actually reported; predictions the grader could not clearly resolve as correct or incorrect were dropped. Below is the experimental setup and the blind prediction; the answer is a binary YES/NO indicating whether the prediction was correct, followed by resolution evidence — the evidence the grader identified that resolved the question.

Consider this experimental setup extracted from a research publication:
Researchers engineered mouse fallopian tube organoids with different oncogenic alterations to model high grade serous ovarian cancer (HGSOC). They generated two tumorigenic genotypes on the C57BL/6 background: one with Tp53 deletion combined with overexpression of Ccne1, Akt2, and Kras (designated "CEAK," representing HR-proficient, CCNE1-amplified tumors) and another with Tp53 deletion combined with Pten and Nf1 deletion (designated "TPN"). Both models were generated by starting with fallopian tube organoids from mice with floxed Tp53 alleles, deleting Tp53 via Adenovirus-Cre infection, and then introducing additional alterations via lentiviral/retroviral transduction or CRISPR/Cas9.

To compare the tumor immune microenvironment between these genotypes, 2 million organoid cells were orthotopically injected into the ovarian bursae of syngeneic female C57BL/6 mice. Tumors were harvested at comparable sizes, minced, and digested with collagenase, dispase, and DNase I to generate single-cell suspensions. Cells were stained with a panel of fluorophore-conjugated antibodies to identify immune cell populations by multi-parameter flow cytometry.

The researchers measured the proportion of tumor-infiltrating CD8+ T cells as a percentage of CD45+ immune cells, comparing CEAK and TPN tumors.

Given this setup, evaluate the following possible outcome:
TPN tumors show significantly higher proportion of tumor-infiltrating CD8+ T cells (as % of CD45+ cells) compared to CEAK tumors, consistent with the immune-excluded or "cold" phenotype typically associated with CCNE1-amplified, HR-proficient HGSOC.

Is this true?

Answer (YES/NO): NO